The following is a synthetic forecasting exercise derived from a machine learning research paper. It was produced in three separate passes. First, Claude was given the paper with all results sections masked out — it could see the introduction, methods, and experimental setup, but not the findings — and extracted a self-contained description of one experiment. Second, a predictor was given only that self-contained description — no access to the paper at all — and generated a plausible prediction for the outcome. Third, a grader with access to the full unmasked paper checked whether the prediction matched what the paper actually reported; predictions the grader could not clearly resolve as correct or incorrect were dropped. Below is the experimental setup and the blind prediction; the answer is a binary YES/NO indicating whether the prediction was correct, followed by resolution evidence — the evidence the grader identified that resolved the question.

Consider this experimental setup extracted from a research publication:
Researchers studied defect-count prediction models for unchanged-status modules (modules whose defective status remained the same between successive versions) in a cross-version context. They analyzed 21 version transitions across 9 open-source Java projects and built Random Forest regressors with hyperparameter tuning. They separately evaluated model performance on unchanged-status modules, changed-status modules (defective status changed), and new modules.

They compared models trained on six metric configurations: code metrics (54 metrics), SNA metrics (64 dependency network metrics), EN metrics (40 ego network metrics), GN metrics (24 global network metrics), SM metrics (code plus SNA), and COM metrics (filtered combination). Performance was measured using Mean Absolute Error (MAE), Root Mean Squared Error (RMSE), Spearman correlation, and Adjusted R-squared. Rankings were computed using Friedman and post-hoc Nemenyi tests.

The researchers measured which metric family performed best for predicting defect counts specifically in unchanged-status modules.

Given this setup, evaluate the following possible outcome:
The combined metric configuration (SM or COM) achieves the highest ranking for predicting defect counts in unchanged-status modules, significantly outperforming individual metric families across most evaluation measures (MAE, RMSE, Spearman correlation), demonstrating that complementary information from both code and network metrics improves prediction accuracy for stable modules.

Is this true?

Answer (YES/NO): NO